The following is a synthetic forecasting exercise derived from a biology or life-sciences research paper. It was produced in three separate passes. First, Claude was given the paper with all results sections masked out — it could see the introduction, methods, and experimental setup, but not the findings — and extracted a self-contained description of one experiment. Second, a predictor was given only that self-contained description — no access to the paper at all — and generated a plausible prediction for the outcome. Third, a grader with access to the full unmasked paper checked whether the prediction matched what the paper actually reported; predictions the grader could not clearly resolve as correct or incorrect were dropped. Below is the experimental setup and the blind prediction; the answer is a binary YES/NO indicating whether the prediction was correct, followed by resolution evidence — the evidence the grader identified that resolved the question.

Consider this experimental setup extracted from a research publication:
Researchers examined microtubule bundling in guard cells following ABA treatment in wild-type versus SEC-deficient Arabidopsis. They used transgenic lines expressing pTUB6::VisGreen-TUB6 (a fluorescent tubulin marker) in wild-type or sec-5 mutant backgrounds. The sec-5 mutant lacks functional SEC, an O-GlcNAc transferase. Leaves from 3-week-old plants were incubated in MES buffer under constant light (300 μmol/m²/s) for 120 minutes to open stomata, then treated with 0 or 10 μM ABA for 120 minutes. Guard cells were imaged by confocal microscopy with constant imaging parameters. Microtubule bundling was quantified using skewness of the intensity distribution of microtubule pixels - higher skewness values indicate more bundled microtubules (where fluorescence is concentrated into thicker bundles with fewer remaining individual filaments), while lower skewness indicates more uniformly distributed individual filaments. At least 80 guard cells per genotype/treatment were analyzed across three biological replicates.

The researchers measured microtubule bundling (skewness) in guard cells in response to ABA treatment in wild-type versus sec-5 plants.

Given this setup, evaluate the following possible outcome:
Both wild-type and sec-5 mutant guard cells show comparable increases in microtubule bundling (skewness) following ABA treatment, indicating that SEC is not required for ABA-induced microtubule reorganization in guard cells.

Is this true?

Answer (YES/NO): NO